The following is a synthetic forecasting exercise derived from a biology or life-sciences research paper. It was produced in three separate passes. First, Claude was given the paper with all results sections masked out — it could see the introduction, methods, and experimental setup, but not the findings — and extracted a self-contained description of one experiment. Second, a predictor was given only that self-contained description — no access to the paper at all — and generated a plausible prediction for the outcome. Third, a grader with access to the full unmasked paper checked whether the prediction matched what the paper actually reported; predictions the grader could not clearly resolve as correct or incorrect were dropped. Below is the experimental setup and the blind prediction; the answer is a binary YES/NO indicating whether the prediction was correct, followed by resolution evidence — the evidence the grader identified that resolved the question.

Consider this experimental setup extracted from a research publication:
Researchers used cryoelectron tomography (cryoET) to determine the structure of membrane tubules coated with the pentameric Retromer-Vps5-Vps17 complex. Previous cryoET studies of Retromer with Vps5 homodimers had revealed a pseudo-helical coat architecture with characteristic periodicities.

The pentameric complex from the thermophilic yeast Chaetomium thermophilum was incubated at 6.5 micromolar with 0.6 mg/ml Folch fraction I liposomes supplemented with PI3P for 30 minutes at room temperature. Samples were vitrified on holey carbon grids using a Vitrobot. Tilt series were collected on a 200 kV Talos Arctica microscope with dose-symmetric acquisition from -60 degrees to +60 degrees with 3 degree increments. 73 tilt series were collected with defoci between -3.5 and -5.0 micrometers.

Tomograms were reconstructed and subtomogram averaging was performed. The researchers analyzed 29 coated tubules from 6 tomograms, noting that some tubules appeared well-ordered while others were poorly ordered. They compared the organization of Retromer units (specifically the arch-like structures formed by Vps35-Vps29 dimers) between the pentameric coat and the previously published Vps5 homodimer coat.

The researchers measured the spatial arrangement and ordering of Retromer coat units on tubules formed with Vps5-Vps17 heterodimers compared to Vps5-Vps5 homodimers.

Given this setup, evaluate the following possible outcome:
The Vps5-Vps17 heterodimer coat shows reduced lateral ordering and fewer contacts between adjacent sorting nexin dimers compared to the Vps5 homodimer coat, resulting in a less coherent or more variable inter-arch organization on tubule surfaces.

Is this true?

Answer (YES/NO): NO